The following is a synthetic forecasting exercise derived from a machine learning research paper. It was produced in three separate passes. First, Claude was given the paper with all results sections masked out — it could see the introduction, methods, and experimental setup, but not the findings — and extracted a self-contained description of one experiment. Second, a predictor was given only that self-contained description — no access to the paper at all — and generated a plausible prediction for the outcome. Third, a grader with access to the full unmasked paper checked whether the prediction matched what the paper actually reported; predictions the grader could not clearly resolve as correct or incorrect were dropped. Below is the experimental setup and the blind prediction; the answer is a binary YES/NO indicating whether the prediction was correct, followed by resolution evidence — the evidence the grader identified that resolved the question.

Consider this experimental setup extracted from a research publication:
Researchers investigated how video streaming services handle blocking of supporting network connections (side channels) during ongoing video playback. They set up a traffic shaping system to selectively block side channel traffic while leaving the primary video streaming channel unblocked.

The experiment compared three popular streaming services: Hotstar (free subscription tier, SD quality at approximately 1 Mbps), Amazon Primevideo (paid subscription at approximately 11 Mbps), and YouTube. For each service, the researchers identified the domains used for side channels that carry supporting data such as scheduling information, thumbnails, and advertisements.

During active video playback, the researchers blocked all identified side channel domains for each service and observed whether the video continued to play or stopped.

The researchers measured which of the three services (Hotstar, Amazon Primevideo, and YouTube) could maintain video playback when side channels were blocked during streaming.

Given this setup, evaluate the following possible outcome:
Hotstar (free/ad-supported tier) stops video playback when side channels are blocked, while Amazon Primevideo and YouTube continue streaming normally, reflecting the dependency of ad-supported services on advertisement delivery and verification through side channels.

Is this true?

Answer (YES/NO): NO